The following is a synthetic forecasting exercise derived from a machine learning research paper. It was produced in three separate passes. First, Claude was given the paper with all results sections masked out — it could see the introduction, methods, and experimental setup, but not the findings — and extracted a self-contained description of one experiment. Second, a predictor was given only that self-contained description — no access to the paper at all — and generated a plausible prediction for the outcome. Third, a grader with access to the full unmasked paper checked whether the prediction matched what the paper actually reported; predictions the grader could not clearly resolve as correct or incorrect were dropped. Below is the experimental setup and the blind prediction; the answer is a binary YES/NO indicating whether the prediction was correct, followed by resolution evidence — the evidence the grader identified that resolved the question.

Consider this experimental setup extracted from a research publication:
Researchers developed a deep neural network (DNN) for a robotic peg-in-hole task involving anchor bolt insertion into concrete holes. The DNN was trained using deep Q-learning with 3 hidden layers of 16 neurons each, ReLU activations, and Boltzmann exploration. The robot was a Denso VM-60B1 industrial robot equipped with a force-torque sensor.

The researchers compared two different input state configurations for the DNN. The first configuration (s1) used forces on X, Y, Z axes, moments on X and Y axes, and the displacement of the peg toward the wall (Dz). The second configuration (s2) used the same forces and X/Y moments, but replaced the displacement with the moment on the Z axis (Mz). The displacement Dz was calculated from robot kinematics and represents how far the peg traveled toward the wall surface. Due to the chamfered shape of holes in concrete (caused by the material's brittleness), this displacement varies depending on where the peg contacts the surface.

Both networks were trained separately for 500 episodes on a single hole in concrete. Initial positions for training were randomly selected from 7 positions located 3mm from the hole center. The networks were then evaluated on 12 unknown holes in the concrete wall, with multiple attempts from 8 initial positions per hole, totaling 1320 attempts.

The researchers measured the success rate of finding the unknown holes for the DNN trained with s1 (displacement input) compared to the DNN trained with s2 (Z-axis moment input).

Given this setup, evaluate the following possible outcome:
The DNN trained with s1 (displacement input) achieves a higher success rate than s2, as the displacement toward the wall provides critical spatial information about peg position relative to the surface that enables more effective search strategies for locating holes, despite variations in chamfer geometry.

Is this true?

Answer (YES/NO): YES